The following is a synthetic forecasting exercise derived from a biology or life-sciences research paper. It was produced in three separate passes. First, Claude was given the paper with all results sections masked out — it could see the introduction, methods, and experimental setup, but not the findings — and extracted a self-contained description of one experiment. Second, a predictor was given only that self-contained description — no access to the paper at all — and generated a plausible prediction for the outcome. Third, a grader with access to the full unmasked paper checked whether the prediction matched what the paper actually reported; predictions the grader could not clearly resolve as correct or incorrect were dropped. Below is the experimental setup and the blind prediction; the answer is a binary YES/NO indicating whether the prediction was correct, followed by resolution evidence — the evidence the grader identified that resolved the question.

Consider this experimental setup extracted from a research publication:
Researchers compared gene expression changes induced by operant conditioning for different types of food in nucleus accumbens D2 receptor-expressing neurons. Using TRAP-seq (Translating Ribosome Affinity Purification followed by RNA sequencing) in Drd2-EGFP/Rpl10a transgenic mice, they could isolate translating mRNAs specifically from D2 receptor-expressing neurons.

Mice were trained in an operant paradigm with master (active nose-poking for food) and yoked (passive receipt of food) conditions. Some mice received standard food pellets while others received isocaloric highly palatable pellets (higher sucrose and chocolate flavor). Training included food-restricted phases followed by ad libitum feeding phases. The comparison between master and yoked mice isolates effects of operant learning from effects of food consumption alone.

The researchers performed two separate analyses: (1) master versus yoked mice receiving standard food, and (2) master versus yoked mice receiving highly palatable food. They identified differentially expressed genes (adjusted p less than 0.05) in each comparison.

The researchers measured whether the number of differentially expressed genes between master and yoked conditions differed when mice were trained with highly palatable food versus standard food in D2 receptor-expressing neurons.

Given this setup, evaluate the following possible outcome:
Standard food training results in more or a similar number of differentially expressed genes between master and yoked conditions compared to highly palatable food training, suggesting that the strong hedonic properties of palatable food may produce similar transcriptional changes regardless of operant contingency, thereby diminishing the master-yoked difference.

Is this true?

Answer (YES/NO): NO